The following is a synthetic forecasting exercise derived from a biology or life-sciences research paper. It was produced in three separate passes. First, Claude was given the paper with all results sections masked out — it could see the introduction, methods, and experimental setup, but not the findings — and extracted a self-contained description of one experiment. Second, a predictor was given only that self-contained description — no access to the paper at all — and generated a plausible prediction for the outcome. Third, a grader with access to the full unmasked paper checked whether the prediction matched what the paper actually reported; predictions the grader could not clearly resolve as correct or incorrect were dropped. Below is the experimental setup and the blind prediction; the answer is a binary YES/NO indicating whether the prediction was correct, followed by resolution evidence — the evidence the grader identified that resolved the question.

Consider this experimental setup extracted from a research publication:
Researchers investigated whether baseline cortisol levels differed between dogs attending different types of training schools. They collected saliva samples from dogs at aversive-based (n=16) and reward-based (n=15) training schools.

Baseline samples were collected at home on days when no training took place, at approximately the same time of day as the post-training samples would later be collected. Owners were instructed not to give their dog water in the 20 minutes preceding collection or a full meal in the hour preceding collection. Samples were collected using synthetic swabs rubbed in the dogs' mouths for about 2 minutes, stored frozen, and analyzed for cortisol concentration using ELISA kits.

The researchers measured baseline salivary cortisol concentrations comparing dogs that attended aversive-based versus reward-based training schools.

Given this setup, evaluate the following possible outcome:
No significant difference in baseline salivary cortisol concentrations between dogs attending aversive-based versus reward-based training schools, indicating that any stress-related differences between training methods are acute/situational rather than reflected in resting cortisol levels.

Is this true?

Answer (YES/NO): YES